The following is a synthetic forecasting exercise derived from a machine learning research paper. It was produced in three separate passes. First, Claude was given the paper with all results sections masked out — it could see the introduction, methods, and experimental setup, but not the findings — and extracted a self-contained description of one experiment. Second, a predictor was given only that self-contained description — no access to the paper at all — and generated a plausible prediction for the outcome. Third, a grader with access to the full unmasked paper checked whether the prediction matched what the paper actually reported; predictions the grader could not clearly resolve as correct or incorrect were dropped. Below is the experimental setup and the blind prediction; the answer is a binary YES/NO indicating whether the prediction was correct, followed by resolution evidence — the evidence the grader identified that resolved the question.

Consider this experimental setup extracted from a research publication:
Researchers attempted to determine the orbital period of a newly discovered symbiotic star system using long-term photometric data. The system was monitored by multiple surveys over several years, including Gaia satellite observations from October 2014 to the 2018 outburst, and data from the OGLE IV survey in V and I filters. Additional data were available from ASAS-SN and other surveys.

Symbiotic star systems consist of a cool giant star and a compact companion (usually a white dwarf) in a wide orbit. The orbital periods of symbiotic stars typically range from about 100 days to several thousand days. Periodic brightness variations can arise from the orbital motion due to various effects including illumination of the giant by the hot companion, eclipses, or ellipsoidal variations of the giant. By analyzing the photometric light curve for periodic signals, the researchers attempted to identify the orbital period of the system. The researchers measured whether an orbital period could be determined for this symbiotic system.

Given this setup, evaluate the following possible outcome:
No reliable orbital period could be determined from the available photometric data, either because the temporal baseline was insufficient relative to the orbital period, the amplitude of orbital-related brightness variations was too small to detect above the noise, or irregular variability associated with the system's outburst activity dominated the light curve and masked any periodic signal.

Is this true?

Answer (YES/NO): NO